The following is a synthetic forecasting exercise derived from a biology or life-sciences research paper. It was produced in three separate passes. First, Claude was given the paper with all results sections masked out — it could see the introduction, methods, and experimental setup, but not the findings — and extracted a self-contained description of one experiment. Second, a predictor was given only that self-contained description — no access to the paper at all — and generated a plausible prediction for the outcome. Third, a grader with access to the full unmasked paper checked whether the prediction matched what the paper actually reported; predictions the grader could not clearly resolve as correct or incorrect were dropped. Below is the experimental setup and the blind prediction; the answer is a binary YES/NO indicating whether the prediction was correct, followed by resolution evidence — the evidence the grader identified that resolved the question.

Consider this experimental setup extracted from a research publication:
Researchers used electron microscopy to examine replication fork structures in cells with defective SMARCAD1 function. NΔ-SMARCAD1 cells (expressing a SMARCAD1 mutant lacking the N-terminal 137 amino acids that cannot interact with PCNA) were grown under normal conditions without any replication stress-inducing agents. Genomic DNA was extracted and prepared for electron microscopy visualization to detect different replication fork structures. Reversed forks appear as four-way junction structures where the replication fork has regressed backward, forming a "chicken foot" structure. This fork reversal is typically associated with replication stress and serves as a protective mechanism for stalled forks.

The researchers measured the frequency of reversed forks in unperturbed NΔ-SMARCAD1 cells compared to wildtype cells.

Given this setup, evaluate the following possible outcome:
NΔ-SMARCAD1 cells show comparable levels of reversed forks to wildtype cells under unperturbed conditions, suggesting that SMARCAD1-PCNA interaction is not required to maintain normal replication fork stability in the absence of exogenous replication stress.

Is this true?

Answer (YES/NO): NO